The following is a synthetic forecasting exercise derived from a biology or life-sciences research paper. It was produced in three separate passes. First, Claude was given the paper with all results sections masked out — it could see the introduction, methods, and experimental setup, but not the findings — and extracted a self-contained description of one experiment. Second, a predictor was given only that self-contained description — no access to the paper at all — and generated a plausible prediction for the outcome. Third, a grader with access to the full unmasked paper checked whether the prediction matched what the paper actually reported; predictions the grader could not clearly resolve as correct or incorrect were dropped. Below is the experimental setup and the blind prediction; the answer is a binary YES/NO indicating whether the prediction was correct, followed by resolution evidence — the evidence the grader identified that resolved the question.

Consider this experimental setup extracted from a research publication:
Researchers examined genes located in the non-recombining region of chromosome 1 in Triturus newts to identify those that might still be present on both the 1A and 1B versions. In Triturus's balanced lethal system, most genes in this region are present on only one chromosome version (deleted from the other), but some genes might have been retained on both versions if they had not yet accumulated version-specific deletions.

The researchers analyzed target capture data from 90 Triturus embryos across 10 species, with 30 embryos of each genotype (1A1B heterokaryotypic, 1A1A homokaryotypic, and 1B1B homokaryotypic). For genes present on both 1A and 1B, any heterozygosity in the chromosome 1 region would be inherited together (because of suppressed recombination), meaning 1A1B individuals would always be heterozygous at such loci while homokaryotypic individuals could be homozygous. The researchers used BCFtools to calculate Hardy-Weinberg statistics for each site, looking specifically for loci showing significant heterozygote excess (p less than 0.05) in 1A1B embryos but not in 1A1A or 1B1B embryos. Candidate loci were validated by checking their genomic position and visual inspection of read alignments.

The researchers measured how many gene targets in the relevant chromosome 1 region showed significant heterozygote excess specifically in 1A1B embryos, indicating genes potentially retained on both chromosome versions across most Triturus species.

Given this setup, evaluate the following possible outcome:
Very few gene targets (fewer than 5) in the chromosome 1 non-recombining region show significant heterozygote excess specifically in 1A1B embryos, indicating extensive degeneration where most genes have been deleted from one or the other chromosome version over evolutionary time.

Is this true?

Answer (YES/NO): NO